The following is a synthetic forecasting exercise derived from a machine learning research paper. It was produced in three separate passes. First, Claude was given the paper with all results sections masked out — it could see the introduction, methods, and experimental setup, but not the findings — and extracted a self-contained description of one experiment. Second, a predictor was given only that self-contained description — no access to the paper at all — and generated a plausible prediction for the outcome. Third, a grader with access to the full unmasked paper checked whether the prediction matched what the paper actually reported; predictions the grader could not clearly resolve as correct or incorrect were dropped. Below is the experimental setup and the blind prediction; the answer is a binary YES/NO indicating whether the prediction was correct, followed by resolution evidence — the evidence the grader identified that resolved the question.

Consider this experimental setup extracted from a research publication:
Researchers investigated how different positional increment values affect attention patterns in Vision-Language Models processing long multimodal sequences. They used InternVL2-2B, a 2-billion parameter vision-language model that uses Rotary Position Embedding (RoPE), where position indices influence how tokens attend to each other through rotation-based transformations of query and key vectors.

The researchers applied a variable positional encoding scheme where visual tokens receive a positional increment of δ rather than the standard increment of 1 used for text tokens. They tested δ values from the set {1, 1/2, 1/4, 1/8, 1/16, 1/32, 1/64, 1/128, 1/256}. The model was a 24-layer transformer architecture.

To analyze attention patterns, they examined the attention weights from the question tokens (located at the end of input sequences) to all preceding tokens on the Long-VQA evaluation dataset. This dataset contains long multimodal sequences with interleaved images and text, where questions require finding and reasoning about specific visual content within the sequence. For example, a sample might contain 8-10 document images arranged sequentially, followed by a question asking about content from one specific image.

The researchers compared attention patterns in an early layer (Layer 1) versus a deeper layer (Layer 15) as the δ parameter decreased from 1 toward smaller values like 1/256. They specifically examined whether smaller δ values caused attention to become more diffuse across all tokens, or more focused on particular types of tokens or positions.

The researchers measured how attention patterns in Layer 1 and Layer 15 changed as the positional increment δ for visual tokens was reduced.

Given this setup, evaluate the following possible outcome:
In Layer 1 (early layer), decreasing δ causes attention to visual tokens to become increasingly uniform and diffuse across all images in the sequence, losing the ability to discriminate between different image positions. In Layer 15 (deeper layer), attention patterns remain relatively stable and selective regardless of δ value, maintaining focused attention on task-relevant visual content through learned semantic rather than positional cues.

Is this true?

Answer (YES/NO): NO